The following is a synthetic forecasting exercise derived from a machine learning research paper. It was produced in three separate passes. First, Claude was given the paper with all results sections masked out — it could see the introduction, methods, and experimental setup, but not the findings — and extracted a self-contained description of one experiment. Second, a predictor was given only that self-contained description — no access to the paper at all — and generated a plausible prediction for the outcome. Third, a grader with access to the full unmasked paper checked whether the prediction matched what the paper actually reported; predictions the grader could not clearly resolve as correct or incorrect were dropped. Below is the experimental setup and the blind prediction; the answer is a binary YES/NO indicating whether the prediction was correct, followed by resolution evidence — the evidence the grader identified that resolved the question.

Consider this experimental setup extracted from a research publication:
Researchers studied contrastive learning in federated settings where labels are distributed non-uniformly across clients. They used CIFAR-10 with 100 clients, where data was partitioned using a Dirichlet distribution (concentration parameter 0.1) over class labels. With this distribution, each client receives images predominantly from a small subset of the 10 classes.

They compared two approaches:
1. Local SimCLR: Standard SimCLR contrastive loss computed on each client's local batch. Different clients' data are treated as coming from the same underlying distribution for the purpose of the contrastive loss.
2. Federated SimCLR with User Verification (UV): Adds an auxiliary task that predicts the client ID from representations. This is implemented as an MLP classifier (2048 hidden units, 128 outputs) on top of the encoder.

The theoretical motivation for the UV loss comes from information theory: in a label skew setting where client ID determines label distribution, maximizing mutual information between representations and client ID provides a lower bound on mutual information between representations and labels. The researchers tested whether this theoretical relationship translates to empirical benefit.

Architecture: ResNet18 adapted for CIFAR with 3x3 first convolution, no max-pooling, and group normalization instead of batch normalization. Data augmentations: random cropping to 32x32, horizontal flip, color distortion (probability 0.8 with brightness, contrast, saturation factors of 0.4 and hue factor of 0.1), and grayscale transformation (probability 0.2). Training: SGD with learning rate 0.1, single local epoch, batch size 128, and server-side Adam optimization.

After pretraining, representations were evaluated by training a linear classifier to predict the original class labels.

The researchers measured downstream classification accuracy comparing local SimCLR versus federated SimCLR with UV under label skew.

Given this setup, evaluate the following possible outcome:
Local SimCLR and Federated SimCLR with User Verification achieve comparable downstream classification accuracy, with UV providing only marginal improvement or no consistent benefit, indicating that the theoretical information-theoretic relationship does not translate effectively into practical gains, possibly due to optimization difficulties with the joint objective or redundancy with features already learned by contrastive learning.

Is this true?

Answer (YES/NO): NO